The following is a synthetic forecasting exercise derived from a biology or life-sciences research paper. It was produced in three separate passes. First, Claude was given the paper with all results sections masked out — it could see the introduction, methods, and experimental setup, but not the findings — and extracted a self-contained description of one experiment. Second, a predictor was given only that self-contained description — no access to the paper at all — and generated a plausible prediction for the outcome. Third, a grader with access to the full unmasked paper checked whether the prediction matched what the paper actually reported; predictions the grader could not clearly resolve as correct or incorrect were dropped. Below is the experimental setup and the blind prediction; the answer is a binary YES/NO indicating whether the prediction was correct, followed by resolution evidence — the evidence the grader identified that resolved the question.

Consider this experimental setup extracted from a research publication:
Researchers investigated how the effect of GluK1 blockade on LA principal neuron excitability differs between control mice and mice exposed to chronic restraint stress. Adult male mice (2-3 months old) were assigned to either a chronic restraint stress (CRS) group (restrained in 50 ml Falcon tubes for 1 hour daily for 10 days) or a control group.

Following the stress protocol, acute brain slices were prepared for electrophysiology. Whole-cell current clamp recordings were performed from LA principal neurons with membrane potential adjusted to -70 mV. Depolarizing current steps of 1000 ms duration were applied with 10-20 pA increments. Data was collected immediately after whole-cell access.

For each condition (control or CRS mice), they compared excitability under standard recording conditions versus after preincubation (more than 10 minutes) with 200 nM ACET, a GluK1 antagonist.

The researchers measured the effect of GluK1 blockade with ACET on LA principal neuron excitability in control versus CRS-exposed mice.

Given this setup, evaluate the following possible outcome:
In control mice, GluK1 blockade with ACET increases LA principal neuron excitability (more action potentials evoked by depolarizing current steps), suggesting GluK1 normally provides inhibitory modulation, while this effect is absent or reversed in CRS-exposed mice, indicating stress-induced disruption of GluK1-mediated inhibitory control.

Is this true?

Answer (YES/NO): YES